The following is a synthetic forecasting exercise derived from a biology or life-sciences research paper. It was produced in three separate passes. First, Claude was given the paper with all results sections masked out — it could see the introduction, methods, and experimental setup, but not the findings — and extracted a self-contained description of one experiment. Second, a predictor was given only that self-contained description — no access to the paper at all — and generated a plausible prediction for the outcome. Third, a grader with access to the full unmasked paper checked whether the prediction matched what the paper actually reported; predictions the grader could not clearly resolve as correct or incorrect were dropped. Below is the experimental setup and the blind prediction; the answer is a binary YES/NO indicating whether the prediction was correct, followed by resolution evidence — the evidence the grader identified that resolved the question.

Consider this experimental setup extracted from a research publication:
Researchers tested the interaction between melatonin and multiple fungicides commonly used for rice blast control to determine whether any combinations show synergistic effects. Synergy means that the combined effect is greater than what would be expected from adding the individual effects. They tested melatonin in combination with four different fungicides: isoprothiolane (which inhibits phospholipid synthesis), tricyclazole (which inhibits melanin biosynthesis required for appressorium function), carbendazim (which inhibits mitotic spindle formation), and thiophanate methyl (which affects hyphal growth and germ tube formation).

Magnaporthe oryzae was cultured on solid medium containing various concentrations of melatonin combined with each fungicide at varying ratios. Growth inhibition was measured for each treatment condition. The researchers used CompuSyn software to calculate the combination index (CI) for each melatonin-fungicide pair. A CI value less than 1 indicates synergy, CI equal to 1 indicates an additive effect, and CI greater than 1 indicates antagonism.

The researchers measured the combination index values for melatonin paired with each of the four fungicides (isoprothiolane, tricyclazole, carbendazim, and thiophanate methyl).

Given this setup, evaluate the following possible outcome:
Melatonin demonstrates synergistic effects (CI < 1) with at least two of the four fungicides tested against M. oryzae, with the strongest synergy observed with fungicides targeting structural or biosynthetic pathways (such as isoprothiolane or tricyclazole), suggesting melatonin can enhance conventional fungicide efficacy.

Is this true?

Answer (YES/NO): NO